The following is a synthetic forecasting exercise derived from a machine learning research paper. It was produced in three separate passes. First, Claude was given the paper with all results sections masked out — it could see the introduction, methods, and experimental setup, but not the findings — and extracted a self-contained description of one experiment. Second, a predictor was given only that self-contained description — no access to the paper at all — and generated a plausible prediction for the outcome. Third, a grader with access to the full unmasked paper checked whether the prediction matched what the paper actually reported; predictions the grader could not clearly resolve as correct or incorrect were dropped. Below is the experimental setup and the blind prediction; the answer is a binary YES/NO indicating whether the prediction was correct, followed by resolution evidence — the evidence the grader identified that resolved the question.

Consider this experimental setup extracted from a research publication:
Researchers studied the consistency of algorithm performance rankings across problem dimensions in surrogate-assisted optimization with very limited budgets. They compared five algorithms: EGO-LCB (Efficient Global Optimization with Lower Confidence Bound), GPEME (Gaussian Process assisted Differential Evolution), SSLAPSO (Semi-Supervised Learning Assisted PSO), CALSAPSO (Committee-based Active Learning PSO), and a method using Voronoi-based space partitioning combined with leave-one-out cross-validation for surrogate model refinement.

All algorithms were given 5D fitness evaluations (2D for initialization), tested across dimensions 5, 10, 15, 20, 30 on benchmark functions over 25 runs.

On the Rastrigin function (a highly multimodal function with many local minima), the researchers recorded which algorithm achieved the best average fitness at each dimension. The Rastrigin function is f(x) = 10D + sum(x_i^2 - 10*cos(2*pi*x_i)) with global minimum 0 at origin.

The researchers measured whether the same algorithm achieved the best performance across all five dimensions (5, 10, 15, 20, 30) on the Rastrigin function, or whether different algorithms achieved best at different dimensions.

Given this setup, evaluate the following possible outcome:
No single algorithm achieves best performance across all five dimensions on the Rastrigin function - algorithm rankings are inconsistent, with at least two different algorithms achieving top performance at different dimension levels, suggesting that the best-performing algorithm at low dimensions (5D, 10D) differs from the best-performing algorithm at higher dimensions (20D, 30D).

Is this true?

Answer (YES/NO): NO